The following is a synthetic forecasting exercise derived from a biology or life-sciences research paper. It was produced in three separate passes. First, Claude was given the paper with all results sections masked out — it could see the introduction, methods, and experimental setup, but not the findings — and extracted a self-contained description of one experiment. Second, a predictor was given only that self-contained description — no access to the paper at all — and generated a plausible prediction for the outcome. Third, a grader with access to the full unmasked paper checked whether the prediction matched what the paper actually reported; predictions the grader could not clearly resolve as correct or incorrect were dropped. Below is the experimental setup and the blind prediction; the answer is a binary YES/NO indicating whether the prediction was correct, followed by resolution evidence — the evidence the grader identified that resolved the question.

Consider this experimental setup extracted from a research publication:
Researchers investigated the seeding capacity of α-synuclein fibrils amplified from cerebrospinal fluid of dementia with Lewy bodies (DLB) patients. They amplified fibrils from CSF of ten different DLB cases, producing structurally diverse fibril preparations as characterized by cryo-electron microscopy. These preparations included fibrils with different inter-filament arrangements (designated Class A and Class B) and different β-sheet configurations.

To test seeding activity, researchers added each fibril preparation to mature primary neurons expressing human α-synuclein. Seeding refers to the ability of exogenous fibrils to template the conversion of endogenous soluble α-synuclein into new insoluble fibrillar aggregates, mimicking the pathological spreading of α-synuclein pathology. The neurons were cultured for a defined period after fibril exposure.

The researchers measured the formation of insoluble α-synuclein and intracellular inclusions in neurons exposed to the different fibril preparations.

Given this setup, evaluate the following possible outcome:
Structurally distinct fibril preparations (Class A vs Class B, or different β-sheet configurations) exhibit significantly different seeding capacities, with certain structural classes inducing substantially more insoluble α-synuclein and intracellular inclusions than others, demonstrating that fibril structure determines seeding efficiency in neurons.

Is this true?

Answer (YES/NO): NO